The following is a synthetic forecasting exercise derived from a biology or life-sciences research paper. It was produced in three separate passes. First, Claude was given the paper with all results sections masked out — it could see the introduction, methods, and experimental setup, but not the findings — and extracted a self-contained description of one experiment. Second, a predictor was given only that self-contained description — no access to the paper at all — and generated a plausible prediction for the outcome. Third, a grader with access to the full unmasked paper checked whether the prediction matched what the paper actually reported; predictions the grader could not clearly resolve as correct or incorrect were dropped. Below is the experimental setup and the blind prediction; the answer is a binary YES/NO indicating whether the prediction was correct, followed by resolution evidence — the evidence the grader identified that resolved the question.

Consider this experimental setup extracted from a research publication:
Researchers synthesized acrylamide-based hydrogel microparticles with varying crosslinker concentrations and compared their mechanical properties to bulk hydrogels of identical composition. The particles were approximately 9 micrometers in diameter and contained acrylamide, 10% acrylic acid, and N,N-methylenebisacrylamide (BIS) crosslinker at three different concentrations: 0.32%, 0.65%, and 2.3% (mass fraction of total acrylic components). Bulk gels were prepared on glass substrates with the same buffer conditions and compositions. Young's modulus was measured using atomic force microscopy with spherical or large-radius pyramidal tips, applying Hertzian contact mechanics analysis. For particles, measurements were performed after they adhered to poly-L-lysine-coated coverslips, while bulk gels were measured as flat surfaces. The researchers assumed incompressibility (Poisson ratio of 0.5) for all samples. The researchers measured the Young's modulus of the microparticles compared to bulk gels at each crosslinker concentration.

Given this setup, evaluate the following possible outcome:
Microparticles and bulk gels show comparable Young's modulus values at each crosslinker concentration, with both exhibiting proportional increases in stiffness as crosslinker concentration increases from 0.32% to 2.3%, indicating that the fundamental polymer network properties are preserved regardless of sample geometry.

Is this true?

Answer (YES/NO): NO